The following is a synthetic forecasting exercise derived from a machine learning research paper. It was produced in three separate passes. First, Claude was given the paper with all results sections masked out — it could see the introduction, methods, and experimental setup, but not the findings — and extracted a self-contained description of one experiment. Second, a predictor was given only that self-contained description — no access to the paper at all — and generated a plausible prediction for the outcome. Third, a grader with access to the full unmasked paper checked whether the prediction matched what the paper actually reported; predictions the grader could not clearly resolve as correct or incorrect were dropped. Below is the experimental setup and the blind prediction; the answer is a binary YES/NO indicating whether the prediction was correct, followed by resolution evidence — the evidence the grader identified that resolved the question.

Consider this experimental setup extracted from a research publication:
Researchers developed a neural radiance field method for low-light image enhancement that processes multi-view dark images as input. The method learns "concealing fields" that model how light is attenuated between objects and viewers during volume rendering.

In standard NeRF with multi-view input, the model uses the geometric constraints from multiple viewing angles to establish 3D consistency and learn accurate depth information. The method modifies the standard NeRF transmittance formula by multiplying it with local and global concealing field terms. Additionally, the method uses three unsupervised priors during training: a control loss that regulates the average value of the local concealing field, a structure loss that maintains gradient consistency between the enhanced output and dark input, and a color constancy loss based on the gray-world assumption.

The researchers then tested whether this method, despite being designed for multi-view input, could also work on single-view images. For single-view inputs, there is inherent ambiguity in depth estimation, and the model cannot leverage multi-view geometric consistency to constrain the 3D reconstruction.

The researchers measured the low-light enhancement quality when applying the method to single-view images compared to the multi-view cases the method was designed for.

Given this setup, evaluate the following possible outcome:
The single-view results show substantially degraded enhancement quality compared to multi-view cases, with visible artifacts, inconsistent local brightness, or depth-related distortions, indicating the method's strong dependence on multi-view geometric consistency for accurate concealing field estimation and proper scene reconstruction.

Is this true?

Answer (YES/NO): NO